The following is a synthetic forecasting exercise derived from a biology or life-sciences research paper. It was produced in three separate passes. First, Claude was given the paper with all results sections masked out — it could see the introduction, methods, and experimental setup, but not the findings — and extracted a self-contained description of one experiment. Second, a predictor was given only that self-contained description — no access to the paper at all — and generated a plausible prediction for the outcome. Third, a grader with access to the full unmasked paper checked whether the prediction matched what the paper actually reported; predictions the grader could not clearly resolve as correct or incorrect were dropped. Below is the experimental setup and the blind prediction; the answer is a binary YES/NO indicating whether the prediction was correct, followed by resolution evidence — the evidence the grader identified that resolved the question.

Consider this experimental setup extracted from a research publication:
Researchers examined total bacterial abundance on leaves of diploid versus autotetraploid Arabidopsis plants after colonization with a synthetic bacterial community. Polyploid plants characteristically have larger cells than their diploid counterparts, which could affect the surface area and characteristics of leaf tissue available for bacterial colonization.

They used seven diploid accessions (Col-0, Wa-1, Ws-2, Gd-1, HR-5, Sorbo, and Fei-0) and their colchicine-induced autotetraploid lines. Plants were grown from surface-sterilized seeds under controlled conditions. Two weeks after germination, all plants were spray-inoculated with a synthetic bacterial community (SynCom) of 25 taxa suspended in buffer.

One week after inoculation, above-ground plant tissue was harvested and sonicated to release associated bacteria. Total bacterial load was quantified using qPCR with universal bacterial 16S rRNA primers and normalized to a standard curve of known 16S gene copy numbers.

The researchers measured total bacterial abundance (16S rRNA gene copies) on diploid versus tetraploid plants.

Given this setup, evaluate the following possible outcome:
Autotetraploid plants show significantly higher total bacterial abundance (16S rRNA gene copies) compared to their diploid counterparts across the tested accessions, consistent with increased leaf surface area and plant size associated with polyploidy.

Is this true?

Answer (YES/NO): NO